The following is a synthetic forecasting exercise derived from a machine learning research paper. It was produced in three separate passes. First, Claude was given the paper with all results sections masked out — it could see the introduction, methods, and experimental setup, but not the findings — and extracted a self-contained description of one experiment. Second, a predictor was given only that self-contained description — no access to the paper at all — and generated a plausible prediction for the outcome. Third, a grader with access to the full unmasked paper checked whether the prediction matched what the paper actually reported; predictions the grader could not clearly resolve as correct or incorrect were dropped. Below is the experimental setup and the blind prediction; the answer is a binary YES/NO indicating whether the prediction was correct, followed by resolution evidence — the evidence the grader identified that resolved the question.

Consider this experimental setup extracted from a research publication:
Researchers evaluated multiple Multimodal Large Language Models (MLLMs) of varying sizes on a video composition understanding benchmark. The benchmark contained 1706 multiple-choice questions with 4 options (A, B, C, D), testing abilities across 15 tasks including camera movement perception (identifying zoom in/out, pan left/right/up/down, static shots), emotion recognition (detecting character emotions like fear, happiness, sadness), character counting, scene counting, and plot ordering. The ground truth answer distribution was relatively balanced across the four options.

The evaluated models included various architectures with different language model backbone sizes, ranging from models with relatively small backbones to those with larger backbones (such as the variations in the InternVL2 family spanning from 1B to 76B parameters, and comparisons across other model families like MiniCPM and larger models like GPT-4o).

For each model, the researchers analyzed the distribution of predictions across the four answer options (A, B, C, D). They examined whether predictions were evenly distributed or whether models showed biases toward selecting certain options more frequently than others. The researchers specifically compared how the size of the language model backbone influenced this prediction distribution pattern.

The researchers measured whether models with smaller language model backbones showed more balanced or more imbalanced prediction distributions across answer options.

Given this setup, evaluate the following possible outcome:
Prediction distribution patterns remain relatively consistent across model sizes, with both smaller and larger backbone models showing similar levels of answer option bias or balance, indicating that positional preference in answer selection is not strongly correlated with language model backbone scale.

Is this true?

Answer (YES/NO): NO